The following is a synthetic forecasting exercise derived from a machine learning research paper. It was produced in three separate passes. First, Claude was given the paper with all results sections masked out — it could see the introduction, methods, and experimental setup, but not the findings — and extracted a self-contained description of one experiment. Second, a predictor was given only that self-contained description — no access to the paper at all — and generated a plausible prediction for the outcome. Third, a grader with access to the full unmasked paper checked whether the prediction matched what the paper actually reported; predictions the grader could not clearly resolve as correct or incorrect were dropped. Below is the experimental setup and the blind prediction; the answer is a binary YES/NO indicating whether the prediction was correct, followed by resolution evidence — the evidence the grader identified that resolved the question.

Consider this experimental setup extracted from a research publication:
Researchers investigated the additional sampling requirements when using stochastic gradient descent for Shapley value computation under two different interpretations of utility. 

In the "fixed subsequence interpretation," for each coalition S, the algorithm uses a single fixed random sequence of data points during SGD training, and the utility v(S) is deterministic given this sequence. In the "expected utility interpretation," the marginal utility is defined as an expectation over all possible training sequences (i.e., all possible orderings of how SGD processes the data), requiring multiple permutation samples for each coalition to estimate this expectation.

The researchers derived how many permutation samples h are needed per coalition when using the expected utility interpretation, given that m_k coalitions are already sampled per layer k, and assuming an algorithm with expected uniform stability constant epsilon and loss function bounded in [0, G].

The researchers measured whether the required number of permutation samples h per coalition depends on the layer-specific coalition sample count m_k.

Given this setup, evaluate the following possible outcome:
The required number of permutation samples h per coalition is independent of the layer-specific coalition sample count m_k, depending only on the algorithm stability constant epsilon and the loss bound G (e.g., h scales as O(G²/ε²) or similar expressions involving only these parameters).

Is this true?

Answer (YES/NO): NO